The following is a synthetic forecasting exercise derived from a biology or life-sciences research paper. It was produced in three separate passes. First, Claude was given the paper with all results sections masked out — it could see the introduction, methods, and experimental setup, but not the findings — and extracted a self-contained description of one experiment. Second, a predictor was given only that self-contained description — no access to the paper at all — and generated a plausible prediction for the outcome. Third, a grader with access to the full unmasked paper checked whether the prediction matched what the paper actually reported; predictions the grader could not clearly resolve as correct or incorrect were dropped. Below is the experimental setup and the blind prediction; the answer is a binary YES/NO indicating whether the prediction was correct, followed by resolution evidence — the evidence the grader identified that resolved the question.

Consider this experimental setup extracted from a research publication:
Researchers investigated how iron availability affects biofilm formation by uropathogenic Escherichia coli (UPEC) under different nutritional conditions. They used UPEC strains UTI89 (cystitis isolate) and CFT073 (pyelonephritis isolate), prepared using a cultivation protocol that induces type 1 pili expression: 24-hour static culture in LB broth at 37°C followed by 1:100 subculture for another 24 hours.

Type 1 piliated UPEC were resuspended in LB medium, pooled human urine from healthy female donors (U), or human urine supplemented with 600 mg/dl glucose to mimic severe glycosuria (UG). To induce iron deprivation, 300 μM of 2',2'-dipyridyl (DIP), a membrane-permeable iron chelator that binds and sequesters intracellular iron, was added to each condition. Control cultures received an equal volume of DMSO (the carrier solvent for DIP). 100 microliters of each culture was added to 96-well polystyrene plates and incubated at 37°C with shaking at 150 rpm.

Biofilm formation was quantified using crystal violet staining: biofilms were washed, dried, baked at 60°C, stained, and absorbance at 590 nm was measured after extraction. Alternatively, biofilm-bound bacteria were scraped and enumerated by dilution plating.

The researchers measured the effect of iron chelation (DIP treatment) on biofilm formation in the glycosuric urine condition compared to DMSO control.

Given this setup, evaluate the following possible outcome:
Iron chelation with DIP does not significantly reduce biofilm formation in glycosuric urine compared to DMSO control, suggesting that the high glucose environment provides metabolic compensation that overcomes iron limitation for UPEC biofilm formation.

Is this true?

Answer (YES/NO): YES